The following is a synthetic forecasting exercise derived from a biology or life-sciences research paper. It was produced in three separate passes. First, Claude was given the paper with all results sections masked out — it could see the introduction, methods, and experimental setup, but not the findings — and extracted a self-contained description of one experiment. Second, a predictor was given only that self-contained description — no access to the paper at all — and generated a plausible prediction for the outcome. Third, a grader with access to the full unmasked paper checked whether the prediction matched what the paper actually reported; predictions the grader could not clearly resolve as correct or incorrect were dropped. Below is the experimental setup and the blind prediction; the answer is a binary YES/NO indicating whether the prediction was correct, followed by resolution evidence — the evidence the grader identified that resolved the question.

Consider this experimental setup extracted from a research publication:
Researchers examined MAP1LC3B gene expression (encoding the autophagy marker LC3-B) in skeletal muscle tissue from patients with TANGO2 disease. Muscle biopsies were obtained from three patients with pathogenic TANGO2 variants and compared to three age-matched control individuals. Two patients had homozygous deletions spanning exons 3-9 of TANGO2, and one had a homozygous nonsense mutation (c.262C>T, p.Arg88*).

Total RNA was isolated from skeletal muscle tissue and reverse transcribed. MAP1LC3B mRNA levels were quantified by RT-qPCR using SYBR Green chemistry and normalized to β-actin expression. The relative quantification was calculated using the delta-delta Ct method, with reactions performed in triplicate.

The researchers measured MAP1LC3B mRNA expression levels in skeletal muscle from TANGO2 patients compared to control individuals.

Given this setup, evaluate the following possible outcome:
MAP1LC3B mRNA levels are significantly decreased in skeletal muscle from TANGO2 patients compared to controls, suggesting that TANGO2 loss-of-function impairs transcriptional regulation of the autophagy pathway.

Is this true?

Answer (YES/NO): YES